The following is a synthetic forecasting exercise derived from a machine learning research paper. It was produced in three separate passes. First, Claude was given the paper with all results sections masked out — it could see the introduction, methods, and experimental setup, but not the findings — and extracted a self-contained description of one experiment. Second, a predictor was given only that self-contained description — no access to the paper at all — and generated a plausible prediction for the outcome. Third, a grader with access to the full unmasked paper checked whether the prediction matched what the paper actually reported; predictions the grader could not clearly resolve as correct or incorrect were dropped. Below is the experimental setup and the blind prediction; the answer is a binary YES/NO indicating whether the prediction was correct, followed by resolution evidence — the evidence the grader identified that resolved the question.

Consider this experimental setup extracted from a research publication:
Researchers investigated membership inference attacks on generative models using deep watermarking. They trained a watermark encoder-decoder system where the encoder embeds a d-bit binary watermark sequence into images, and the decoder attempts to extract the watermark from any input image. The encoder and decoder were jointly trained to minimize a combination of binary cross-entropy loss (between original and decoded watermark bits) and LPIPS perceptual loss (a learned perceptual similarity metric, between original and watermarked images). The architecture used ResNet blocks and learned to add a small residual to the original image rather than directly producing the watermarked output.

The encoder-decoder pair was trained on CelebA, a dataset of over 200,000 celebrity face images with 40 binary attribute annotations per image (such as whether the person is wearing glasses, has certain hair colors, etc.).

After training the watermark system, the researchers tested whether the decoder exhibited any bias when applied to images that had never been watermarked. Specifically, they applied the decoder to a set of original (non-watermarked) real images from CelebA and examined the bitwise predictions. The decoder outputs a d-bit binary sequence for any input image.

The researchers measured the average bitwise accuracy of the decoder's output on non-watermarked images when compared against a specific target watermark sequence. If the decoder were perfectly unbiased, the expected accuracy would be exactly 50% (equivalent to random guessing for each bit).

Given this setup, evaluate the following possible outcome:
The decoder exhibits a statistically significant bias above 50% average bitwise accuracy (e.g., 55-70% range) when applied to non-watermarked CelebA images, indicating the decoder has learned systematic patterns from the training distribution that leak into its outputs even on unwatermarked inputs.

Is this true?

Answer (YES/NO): NO